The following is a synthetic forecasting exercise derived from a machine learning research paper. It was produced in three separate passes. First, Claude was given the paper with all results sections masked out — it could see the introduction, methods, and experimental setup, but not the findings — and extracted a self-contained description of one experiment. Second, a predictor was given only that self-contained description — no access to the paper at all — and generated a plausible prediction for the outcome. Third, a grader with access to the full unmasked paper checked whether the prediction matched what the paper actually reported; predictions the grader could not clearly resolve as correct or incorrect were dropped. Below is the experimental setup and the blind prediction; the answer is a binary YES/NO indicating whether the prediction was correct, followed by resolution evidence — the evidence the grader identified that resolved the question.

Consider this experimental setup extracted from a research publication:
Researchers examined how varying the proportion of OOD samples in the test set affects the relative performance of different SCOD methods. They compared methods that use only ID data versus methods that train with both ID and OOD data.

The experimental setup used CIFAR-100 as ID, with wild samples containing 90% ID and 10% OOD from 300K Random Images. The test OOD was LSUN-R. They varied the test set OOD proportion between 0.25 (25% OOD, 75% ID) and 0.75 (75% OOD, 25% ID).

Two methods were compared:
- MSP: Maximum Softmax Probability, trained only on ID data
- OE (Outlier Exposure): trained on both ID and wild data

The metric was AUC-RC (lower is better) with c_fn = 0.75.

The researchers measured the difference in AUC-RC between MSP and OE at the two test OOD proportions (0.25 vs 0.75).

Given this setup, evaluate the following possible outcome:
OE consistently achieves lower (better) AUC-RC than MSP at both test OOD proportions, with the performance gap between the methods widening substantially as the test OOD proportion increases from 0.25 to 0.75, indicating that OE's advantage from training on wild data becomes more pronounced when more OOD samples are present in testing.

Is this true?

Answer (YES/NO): YES